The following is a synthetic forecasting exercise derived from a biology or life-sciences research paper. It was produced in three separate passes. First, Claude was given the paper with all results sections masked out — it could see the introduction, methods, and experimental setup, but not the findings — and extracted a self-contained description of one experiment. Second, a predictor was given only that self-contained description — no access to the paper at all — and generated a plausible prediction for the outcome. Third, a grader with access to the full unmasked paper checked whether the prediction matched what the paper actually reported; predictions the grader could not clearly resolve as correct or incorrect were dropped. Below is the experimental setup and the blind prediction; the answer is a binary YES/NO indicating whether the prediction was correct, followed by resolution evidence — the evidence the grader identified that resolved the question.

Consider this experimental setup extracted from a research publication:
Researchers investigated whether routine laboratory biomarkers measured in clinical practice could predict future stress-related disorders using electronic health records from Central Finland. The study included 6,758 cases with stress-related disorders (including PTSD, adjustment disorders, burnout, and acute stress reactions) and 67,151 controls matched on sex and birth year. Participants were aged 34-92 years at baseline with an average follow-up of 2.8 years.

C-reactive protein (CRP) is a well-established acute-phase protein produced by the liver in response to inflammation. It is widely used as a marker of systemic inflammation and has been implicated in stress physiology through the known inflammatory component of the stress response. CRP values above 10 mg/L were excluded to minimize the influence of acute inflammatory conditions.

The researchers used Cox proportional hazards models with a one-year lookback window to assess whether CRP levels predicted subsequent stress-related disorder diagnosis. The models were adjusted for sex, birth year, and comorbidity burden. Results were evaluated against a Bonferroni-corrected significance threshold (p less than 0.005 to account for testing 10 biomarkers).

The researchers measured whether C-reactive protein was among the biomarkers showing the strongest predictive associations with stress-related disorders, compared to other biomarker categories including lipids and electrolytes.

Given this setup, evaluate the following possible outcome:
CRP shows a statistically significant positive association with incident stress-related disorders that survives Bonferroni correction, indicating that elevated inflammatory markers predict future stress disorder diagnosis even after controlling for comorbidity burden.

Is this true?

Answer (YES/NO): NO